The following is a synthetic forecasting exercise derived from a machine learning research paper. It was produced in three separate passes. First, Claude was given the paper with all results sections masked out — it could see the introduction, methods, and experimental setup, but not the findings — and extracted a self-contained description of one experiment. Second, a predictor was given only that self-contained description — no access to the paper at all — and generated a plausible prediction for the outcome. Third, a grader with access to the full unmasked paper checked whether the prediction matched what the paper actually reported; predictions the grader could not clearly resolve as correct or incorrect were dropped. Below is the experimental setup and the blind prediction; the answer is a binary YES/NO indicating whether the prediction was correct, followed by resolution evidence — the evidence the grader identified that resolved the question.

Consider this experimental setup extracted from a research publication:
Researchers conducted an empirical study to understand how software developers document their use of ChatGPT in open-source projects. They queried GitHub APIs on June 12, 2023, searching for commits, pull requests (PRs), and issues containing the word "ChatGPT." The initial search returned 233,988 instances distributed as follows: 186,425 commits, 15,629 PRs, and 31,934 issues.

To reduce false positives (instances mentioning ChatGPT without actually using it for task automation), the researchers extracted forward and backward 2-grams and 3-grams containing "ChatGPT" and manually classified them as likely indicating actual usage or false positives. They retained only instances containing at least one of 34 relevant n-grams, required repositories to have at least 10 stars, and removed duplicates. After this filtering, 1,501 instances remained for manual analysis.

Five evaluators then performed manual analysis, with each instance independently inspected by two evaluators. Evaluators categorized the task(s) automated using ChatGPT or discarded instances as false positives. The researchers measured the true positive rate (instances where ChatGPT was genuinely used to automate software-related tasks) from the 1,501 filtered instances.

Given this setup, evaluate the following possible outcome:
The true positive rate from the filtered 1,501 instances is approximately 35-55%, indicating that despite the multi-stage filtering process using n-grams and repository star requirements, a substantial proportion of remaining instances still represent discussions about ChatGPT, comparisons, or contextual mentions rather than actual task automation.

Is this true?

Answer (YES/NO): NO